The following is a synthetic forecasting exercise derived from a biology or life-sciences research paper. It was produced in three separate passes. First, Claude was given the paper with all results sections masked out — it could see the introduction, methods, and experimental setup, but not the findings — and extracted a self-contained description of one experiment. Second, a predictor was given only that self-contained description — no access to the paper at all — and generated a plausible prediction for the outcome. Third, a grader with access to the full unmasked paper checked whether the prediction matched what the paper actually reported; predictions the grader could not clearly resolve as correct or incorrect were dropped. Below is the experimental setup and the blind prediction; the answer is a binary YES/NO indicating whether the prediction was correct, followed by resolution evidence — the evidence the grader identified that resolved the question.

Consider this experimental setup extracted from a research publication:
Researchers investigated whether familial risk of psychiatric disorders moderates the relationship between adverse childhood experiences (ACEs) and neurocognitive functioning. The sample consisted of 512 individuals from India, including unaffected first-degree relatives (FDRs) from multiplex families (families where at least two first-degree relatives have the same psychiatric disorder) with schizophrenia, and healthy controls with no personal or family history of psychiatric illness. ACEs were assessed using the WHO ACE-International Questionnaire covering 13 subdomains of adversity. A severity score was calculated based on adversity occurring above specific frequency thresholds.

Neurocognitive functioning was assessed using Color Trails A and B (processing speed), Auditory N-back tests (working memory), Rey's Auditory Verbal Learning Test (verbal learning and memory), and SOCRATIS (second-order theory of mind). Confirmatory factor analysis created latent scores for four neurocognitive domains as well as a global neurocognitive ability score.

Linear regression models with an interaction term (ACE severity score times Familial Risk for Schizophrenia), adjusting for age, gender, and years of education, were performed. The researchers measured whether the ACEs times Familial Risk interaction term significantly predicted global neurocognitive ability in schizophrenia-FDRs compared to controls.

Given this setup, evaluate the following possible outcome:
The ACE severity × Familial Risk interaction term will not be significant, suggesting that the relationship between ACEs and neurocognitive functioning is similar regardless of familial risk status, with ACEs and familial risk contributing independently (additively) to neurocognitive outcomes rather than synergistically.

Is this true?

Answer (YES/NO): YES